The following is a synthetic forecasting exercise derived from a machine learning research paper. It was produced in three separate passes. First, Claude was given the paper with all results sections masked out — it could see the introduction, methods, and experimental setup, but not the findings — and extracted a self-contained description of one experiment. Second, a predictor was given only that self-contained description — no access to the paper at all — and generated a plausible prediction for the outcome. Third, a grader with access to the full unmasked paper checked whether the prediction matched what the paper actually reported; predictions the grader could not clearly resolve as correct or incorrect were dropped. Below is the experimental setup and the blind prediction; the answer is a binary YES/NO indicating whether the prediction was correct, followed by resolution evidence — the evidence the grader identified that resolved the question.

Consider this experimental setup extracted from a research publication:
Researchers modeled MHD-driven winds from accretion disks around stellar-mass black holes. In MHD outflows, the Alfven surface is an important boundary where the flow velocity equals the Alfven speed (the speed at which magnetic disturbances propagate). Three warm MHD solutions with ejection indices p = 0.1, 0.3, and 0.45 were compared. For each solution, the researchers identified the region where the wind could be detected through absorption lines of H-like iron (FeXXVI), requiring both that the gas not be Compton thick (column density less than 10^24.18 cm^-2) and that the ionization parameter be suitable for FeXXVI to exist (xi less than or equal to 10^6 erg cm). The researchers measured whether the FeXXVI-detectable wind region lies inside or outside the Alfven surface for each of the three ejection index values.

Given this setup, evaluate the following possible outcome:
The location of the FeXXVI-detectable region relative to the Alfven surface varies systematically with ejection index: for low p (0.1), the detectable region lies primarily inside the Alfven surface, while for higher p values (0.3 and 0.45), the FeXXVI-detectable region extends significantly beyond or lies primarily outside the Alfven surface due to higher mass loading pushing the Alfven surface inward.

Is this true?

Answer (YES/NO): YES